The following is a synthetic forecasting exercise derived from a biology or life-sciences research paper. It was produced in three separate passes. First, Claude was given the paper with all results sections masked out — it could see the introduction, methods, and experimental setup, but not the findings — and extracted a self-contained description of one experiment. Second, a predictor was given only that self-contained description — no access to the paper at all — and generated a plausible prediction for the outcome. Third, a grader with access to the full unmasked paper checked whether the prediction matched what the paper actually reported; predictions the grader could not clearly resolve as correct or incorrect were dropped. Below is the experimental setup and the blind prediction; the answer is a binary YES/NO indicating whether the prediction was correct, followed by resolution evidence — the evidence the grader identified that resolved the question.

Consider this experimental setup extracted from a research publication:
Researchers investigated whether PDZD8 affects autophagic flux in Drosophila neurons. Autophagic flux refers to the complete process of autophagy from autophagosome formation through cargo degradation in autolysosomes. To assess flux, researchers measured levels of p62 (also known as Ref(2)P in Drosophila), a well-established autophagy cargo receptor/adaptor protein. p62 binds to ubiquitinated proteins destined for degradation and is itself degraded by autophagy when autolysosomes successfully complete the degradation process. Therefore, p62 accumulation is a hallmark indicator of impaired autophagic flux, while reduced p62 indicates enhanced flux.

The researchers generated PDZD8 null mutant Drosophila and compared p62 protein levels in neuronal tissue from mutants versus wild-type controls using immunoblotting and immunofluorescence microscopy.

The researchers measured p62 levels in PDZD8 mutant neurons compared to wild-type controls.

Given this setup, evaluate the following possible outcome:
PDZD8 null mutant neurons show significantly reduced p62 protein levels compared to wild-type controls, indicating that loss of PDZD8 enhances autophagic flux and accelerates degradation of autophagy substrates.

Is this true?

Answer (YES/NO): NO